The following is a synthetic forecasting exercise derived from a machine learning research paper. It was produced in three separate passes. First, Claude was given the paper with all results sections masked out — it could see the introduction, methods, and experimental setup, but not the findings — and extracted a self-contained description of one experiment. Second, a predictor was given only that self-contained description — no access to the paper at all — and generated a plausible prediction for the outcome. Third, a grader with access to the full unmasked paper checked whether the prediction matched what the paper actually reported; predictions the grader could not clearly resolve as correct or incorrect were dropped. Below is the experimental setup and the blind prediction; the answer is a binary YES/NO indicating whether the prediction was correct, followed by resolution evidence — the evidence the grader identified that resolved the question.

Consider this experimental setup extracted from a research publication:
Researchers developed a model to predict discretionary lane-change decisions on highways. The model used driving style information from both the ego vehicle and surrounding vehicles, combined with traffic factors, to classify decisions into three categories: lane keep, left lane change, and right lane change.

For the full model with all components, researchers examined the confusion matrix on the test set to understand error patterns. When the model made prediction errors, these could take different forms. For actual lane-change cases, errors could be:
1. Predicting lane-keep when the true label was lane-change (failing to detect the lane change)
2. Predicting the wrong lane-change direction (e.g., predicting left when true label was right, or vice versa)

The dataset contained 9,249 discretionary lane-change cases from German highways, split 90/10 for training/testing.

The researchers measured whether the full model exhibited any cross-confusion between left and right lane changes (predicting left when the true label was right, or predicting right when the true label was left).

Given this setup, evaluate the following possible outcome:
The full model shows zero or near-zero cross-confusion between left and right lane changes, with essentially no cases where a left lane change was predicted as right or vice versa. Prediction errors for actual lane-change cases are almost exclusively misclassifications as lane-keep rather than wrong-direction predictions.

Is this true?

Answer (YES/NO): YES